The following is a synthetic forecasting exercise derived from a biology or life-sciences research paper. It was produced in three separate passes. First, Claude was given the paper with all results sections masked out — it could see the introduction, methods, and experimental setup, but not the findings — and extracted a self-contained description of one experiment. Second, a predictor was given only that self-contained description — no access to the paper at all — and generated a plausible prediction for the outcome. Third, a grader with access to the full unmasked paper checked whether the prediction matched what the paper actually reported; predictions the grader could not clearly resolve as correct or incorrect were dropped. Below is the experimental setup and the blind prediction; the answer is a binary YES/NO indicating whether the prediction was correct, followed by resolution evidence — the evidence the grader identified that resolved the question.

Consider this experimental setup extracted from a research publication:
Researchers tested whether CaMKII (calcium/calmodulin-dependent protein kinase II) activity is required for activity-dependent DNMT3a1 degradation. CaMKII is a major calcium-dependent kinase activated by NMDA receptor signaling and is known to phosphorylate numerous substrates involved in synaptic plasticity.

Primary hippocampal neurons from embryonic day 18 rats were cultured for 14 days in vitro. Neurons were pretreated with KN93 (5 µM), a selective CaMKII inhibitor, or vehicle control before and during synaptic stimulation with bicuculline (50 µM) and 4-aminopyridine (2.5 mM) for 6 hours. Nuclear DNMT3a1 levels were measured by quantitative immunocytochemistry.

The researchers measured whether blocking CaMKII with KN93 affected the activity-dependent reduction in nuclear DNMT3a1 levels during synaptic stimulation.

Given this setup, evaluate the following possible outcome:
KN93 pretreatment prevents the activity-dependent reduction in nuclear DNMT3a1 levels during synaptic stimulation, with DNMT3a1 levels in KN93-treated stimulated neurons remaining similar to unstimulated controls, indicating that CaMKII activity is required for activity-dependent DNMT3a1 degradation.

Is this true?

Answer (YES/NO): YES